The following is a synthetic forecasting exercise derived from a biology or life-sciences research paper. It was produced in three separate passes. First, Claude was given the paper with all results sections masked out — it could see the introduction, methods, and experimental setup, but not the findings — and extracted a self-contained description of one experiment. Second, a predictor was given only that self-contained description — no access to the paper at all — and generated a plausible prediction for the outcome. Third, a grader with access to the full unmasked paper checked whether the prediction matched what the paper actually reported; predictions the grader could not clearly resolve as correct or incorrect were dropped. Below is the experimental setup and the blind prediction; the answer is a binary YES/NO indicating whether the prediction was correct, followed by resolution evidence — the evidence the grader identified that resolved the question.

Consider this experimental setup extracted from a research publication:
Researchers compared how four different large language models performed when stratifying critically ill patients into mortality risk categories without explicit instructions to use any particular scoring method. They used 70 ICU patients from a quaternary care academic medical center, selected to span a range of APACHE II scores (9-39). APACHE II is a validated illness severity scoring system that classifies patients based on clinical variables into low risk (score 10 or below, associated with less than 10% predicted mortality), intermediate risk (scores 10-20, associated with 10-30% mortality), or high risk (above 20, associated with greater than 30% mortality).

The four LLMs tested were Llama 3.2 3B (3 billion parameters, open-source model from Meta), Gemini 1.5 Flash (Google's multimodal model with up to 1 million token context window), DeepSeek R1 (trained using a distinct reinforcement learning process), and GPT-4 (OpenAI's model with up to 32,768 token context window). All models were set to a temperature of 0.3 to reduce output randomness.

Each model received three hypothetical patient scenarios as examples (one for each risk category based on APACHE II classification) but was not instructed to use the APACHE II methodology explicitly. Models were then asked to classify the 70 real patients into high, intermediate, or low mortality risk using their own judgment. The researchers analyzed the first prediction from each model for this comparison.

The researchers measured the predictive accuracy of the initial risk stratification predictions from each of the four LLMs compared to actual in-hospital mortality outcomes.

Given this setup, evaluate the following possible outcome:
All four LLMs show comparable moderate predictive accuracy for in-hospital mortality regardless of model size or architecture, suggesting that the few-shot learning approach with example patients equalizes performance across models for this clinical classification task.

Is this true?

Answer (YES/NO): NO